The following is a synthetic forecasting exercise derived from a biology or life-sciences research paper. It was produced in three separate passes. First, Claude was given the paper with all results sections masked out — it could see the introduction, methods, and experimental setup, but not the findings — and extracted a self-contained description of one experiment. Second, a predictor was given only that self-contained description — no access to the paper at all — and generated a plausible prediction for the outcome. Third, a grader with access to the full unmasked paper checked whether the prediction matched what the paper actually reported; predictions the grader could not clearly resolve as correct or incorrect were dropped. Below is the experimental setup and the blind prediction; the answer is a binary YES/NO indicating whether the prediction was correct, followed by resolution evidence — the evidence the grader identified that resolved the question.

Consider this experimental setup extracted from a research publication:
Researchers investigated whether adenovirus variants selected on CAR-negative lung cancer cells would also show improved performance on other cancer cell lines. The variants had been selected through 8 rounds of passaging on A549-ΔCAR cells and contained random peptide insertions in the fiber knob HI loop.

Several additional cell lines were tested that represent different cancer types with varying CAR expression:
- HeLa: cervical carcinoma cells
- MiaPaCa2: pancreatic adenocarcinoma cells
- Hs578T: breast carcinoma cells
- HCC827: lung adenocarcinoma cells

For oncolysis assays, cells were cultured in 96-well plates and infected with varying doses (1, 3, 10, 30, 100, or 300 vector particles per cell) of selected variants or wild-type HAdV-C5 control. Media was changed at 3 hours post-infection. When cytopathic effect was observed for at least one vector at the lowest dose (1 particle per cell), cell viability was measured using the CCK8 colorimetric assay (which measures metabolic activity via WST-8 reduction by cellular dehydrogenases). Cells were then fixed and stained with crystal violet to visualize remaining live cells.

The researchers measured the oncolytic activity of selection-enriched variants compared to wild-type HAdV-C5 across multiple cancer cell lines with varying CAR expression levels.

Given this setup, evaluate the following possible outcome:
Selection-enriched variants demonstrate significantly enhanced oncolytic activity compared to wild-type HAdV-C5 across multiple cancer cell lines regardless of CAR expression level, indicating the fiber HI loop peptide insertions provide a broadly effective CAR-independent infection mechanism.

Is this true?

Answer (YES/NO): NO